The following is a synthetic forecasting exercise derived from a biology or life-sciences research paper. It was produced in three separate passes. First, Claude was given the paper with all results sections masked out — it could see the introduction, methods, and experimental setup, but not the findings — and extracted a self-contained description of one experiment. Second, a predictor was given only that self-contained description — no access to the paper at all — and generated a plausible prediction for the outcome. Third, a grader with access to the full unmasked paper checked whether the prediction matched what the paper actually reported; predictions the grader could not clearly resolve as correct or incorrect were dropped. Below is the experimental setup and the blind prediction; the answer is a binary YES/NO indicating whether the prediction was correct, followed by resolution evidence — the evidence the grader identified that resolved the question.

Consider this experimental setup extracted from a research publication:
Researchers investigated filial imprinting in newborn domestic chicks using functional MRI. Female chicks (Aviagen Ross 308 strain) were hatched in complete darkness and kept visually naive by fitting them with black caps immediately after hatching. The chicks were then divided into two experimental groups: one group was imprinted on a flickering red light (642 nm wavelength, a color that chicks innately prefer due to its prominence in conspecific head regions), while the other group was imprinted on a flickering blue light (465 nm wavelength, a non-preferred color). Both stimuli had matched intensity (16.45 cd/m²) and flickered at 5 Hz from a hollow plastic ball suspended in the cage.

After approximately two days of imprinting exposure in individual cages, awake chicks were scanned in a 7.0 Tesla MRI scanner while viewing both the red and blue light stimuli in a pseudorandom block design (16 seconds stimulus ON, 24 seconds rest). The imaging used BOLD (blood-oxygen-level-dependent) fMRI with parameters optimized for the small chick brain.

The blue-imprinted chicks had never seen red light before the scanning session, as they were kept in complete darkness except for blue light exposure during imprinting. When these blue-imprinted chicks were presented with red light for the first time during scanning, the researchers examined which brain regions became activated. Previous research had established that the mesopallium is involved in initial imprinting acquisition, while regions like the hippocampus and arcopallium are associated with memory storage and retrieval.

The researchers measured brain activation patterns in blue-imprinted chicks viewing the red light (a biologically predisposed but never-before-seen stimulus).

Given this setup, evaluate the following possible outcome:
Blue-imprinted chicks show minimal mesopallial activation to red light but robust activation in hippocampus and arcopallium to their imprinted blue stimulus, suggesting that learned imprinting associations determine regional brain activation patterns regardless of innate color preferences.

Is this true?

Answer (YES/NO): NO